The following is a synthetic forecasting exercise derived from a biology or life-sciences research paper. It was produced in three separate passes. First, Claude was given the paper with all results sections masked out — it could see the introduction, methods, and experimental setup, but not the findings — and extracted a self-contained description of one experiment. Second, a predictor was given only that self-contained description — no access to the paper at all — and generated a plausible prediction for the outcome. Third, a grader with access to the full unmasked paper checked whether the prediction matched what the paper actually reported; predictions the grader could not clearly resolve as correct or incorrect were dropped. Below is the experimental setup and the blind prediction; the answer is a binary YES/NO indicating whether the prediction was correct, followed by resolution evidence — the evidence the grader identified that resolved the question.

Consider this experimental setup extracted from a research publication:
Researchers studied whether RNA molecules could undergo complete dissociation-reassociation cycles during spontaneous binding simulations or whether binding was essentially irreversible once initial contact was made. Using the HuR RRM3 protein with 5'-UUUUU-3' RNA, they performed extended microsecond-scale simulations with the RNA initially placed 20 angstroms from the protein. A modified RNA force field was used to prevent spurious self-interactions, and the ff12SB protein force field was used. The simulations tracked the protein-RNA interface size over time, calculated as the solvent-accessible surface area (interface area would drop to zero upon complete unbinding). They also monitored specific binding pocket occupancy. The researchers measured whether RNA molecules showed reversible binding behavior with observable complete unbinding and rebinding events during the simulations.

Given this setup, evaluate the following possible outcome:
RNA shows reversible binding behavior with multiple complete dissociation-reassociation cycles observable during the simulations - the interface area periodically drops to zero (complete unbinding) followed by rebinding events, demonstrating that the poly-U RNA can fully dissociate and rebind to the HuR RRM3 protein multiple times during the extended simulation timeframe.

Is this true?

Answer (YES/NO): NO